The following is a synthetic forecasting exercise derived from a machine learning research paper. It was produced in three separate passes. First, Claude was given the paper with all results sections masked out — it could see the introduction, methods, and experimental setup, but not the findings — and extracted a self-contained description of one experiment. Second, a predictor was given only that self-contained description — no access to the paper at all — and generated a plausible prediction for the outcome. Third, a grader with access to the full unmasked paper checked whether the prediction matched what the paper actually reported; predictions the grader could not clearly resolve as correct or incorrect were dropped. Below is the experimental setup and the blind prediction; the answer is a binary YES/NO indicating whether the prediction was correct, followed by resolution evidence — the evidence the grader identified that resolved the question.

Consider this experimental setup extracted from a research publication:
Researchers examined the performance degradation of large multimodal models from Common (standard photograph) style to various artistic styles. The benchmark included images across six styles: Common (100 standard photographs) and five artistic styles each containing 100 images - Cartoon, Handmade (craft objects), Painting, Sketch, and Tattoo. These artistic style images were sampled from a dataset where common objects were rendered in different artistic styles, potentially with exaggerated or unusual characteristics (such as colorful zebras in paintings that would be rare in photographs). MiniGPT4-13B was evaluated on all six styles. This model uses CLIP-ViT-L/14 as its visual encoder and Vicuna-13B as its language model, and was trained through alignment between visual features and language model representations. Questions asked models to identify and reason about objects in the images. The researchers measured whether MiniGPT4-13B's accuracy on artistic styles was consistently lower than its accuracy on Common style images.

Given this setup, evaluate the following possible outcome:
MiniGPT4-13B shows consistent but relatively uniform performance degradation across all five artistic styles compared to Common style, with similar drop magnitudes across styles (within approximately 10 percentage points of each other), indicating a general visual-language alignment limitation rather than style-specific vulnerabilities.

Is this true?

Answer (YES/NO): NO